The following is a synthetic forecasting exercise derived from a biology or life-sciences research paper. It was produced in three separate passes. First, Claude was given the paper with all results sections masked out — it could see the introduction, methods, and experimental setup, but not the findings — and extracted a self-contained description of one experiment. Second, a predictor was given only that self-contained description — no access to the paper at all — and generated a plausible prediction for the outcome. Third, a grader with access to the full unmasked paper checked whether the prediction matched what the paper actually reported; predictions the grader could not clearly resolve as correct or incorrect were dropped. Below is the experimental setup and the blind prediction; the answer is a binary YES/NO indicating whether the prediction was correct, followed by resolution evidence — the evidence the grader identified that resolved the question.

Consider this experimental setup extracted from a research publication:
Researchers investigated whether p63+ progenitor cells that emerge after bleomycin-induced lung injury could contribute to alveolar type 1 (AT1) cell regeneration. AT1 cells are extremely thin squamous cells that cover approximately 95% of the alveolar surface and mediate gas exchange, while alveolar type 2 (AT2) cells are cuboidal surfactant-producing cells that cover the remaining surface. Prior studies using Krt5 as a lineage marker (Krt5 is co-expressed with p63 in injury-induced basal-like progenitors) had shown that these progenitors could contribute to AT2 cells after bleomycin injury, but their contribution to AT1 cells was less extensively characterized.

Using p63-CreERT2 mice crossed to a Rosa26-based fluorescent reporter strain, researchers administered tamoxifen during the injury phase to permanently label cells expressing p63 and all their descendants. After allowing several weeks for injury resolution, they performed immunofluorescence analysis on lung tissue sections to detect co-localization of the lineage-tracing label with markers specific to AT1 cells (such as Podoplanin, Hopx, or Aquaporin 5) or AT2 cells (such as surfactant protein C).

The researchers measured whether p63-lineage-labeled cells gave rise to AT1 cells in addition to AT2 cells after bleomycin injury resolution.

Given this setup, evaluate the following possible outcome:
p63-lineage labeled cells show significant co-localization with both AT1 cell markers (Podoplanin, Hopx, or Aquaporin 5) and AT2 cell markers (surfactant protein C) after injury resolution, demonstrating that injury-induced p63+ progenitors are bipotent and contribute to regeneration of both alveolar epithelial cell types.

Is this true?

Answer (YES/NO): YES